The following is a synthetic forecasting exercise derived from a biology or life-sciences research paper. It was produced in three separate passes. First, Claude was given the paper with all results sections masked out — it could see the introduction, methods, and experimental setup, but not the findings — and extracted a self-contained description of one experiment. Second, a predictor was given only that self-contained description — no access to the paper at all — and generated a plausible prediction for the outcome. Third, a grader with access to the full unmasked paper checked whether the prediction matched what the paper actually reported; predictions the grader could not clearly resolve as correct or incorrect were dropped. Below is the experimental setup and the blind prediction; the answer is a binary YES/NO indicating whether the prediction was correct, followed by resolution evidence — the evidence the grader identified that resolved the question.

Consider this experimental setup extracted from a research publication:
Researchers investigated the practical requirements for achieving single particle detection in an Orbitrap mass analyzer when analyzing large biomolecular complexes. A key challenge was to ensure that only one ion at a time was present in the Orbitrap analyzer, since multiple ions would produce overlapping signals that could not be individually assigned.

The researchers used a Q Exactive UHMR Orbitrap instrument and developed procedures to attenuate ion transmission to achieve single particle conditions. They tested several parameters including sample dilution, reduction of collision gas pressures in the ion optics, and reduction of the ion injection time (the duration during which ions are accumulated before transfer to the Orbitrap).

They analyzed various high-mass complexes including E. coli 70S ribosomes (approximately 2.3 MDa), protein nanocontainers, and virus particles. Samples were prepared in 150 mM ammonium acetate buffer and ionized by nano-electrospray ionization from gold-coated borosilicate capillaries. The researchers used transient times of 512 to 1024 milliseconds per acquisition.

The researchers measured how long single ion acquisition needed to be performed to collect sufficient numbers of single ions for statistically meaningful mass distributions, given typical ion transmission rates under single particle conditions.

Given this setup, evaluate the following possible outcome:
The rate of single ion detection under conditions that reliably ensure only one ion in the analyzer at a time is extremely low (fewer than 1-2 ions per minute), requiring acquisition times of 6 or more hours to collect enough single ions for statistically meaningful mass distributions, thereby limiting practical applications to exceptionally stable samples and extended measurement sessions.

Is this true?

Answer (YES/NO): NO